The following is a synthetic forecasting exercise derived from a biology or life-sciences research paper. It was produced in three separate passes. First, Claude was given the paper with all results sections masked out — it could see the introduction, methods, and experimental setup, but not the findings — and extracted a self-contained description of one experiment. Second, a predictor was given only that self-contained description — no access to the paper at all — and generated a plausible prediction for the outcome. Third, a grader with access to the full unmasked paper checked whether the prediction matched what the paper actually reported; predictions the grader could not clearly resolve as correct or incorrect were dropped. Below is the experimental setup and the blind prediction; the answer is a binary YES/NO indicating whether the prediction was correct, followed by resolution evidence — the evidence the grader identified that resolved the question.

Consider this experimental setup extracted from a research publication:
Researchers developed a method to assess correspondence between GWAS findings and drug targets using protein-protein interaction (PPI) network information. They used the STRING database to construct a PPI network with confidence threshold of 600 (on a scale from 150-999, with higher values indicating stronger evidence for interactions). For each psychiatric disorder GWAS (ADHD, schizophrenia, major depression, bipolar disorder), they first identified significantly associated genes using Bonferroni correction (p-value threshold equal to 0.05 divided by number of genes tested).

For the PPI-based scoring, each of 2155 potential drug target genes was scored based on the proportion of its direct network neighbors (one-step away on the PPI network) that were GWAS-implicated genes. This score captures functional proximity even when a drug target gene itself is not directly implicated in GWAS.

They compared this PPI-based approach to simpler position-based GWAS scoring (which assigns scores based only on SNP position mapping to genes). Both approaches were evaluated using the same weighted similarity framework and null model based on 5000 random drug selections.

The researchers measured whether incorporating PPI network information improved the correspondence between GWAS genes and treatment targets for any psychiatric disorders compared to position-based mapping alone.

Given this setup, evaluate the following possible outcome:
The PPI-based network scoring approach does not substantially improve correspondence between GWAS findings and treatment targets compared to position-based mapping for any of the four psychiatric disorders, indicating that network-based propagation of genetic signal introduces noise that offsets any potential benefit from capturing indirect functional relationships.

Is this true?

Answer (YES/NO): NO